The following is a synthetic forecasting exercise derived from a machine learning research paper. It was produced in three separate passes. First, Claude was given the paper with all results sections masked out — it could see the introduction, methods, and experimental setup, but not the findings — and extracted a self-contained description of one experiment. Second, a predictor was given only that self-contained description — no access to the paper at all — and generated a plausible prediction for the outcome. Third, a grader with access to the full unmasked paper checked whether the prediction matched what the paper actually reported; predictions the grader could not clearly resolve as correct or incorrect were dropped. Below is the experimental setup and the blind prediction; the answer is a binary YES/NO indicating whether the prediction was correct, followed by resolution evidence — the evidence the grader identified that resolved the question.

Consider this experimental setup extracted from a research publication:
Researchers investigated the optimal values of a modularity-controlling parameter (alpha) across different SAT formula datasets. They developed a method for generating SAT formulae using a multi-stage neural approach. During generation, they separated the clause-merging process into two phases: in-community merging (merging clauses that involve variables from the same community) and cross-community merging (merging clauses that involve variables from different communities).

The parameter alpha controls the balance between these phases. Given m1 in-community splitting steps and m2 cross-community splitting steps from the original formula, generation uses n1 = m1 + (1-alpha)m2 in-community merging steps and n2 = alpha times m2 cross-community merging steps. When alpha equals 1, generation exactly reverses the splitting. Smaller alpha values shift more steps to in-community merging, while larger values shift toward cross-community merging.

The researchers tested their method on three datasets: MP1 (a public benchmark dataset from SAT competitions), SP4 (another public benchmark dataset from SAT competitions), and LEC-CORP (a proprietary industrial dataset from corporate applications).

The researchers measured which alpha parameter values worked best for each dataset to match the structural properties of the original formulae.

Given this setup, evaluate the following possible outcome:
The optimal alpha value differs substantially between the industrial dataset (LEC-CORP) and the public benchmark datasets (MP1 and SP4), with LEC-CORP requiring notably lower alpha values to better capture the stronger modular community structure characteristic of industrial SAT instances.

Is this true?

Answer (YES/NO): NO